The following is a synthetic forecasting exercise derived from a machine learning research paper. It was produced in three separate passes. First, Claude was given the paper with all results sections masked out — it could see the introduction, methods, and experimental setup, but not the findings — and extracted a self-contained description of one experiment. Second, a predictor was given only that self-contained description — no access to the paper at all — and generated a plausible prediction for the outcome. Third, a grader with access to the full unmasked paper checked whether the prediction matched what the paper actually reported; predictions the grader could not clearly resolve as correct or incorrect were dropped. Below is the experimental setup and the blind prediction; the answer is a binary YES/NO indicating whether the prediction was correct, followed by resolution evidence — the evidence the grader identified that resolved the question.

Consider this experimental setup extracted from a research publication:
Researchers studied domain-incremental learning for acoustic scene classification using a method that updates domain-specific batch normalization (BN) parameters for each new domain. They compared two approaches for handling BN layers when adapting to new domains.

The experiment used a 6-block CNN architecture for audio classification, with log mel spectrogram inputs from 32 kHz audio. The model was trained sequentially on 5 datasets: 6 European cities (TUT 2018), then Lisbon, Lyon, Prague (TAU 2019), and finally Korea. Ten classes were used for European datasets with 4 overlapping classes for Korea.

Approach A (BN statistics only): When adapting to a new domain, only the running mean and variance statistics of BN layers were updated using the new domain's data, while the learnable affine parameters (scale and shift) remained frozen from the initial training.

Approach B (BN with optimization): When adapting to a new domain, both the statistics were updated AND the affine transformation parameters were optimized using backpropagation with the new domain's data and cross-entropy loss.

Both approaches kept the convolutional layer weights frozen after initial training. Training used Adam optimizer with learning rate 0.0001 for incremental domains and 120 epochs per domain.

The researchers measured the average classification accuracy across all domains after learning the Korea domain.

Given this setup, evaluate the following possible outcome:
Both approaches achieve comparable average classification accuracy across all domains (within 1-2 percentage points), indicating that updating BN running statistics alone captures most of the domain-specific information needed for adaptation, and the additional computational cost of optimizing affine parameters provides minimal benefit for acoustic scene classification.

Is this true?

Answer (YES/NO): NO